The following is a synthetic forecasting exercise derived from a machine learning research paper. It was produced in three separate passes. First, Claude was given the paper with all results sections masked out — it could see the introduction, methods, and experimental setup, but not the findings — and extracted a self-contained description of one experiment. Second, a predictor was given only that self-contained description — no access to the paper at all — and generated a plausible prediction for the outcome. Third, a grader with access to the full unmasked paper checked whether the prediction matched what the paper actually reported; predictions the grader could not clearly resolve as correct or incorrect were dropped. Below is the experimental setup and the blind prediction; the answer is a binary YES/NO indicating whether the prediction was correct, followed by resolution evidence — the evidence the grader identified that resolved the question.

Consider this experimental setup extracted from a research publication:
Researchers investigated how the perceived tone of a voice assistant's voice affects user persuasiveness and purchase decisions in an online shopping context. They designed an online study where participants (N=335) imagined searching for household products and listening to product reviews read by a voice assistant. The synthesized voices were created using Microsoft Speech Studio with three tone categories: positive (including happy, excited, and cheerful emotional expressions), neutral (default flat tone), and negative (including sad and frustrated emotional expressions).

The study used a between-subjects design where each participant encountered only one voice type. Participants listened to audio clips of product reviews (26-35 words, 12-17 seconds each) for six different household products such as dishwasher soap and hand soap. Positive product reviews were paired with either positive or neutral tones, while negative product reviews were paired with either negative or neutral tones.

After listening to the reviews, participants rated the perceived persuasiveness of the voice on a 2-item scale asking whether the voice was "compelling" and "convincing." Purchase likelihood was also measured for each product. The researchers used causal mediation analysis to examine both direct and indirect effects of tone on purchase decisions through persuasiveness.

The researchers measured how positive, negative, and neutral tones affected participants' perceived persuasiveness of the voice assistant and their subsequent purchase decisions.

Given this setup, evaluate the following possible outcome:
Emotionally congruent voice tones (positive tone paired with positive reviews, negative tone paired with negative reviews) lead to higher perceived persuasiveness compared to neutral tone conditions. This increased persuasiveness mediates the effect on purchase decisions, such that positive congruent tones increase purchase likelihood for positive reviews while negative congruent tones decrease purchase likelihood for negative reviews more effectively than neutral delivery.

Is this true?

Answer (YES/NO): NO